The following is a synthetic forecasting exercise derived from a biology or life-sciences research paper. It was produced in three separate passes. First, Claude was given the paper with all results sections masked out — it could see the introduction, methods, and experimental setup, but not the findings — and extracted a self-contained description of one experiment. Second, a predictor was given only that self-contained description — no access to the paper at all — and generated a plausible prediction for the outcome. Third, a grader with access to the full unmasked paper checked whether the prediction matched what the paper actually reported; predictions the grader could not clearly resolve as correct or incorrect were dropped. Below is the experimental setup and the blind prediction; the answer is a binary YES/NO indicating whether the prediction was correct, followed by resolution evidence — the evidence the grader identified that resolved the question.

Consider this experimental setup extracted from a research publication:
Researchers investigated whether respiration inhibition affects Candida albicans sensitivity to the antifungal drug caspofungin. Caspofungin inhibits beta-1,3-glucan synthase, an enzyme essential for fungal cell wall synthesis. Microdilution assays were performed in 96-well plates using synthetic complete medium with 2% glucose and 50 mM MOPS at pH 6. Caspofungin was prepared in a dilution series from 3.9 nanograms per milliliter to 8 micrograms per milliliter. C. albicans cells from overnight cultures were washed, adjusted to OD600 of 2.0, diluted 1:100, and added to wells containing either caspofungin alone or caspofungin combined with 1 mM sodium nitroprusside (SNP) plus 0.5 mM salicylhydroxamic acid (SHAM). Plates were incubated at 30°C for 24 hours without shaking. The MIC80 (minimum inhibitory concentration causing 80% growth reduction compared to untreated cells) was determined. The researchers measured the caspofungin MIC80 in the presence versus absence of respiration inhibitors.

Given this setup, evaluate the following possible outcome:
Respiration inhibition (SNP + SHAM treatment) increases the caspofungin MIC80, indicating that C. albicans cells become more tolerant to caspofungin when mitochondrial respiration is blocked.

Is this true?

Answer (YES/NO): YES